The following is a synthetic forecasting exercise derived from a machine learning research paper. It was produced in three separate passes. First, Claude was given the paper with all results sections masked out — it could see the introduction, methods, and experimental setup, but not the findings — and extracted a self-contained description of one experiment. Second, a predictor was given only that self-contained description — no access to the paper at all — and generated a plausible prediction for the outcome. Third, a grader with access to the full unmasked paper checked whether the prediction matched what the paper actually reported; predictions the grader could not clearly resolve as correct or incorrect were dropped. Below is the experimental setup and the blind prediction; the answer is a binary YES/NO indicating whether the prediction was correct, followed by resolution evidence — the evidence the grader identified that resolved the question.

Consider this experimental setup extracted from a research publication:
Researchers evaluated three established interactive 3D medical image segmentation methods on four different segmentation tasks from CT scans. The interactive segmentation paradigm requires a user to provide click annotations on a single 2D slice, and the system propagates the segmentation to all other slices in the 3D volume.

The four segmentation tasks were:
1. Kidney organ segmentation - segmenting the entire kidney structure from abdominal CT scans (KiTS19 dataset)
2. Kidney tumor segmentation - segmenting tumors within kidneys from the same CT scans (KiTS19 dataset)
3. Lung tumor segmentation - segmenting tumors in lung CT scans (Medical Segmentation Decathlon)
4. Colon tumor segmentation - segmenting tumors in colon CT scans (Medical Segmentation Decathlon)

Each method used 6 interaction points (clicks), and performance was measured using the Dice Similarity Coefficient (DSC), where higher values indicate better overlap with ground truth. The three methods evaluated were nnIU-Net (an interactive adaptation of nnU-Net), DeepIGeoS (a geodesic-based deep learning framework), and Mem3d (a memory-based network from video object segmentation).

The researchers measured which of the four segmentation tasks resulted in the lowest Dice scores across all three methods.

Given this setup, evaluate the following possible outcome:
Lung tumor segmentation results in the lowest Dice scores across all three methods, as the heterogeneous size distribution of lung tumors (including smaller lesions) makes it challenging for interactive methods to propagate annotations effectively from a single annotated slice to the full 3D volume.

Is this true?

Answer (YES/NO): NO